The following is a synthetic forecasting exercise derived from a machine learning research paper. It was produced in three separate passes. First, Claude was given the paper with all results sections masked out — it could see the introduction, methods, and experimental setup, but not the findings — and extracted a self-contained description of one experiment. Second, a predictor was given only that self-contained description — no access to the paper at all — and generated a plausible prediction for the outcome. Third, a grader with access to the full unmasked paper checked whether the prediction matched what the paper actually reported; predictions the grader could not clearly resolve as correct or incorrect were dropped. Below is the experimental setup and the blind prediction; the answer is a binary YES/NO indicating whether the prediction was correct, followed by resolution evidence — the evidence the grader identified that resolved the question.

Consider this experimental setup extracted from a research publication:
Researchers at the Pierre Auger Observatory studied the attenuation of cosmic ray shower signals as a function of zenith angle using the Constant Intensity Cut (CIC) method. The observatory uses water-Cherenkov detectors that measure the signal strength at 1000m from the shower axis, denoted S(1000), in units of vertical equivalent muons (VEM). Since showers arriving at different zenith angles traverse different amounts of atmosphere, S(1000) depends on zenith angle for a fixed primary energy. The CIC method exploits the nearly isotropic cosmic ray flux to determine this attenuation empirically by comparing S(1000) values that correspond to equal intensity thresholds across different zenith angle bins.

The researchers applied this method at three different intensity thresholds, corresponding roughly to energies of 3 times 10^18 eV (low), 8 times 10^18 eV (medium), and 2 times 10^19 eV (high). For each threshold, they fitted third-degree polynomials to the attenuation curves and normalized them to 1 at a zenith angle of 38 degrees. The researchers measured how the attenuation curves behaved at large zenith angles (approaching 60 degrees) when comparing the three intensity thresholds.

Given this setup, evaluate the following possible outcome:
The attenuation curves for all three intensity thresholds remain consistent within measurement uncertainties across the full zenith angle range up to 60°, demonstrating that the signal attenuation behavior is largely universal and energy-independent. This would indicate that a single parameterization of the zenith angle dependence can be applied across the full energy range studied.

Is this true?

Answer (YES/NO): NO